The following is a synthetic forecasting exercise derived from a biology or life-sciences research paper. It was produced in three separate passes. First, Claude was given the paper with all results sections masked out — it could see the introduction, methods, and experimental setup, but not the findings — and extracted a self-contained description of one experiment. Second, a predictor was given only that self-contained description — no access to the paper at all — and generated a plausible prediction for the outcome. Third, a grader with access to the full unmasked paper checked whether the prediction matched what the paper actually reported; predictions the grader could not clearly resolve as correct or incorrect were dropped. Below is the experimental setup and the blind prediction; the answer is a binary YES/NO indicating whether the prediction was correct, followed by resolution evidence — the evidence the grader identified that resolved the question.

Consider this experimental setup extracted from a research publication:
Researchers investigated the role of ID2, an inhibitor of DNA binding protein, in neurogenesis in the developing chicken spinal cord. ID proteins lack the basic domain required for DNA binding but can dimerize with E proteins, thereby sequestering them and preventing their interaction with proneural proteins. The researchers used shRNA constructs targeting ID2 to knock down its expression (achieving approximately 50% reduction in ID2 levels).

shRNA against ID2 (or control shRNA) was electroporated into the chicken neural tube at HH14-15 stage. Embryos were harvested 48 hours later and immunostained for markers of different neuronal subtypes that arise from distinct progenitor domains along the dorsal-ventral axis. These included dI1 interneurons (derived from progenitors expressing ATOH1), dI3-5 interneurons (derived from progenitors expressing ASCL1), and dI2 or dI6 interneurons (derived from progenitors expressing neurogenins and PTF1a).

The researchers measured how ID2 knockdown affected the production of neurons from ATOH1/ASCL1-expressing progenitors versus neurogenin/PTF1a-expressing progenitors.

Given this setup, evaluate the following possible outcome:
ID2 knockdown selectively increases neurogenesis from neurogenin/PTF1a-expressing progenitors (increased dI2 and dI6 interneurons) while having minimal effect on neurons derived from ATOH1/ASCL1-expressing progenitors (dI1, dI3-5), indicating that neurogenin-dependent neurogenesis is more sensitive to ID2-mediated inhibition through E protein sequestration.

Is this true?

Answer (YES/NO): NO